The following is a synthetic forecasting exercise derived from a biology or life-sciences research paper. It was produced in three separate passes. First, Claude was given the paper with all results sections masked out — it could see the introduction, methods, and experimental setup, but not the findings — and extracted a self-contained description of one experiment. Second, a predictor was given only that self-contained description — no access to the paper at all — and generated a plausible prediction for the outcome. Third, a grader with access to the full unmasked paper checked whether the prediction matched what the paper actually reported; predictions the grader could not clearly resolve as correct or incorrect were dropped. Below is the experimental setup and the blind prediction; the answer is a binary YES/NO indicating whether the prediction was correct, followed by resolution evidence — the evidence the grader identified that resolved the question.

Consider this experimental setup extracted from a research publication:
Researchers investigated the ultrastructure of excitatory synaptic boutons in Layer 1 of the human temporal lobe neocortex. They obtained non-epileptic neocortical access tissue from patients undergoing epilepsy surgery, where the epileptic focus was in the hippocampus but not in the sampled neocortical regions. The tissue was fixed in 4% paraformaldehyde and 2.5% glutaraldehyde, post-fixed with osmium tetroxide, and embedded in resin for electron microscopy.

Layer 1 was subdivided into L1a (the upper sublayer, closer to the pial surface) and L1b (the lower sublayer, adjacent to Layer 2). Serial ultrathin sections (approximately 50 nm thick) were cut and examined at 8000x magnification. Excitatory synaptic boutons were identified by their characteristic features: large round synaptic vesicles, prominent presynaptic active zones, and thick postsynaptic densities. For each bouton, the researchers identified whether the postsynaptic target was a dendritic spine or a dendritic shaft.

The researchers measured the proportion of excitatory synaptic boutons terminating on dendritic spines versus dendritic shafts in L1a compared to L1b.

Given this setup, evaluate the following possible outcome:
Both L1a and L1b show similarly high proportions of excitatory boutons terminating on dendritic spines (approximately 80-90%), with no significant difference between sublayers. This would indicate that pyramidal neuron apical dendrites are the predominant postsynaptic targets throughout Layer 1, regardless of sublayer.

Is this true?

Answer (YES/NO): YES